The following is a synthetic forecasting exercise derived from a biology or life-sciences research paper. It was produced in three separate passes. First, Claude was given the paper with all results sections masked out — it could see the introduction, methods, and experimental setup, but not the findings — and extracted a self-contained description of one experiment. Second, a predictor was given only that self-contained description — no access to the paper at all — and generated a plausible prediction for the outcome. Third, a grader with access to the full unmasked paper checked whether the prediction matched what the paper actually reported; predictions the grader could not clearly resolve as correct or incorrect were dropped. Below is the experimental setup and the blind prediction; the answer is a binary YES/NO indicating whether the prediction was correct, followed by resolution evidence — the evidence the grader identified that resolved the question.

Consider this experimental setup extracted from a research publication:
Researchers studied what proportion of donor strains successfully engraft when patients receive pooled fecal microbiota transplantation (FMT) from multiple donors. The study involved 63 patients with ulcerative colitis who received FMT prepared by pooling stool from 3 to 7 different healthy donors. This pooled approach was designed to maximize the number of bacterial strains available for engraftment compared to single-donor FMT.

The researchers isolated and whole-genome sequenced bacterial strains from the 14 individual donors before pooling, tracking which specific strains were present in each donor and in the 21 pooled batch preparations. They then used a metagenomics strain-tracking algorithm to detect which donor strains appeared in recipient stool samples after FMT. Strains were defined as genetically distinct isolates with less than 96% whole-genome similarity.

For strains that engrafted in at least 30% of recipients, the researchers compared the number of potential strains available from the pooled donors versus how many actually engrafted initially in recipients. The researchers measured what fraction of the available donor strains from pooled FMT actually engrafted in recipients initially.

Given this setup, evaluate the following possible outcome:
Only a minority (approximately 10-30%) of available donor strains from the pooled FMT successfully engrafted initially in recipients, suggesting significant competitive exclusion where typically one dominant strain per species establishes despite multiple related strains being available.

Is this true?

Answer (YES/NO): NO